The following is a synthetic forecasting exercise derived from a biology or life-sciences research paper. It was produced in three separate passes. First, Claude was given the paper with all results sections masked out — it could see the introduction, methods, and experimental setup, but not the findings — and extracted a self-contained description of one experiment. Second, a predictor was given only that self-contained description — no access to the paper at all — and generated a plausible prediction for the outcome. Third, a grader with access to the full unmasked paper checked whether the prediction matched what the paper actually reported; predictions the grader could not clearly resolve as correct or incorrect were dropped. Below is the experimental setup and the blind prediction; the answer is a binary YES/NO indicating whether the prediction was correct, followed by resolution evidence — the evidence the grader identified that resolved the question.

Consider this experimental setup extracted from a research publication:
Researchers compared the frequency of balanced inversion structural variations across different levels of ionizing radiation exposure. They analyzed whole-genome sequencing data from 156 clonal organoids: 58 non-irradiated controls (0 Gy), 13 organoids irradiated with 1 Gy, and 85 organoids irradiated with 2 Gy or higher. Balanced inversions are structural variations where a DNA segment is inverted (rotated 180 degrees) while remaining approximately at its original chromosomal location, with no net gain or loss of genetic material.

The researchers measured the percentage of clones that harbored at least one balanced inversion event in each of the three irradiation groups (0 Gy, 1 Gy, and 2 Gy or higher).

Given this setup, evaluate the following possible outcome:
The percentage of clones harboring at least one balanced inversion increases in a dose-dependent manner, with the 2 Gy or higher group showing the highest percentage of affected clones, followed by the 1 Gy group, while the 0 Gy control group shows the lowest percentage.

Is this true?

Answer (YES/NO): YES